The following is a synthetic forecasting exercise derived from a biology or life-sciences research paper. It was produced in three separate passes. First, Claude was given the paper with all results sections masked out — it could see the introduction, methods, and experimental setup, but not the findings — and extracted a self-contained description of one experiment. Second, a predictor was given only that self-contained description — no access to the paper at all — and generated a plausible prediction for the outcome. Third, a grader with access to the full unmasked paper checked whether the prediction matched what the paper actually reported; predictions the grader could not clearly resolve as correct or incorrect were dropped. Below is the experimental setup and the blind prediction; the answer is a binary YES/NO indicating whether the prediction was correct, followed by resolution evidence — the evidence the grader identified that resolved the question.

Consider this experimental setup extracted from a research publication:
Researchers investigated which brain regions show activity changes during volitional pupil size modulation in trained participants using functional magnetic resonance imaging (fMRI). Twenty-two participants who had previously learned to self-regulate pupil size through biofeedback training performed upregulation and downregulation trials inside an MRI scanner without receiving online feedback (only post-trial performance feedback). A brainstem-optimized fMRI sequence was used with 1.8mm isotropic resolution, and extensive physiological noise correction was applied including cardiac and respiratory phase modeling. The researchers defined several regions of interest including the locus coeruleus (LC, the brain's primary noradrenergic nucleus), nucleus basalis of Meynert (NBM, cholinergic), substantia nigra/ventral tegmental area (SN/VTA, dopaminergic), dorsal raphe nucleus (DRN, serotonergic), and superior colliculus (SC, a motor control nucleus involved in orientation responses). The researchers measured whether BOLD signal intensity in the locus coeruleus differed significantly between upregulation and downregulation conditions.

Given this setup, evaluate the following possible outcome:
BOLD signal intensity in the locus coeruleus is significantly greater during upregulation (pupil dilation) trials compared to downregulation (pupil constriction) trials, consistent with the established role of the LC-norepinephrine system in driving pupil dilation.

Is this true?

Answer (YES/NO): YES